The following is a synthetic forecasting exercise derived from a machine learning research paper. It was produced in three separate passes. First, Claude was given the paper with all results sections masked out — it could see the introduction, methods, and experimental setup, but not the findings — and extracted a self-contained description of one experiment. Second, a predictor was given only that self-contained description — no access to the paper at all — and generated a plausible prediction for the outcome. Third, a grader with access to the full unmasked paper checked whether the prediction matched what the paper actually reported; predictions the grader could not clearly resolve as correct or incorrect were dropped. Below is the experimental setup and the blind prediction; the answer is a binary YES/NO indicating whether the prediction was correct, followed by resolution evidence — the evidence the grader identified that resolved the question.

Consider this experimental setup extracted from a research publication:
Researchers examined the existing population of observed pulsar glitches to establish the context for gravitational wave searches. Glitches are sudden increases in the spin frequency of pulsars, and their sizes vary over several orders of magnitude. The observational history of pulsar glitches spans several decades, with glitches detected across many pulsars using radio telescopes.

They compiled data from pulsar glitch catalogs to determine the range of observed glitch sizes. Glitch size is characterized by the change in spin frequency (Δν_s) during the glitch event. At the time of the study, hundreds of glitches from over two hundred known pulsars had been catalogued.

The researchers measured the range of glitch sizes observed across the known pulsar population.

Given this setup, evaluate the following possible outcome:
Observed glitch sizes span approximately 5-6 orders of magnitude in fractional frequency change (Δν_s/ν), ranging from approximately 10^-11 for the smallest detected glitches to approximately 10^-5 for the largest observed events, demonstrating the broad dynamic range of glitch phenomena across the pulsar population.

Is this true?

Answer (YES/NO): NO